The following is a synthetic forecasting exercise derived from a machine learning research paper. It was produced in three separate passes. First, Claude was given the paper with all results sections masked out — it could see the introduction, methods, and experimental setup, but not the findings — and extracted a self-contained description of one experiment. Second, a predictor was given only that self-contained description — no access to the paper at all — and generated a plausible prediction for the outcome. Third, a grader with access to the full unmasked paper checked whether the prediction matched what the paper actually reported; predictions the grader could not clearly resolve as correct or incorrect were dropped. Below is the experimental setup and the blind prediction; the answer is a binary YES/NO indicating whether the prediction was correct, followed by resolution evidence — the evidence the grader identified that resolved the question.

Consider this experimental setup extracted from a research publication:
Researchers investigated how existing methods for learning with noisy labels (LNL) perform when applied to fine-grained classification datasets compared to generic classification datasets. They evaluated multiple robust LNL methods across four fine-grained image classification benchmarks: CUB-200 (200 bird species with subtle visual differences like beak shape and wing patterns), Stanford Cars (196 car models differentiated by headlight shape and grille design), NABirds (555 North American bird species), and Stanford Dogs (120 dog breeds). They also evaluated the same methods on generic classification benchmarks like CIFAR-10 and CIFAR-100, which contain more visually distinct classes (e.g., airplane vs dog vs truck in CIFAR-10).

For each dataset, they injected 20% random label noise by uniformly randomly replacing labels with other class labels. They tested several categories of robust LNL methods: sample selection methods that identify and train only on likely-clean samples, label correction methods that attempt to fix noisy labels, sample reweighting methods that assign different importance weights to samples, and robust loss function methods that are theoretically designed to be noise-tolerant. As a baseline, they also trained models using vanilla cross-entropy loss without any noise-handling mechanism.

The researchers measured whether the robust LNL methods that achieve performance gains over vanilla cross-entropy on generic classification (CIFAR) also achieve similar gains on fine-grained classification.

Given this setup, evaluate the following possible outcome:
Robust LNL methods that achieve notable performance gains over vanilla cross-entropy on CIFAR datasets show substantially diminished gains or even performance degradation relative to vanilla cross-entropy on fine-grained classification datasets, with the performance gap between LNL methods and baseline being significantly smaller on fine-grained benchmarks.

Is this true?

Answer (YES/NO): YES